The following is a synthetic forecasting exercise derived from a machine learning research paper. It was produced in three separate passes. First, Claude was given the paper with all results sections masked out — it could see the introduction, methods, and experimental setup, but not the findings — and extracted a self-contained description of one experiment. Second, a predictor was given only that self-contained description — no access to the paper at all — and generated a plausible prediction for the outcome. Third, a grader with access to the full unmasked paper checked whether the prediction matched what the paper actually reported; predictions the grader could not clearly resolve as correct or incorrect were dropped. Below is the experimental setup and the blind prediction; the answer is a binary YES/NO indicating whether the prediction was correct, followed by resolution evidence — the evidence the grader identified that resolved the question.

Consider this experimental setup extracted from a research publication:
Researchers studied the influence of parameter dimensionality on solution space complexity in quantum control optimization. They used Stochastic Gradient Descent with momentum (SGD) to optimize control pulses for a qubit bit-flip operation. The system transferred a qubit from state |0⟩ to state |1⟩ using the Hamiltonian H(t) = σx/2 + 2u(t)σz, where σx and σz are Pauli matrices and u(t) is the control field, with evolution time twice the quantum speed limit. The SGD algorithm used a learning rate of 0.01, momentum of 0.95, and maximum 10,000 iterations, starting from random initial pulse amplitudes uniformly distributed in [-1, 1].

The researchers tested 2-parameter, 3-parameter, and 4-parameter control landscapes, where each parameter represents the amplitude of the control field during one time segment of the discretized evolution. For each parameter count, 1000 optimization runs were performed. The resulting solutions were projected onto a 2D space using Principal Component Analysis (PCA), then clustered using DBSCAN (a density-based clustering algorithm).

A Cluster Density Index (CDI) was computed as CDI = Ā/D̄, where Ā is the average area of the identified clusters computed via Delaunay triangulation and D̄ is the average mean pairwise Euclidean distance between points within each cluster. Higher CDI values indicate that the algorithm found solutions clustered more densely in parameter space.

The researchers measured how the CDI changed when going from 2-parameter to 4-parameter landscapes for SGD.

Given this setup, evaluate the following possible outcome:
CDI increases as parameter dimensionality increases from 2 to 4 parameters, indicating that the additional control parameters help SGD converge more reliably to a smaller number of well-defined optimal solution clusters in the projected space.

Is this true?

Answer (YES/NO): YES